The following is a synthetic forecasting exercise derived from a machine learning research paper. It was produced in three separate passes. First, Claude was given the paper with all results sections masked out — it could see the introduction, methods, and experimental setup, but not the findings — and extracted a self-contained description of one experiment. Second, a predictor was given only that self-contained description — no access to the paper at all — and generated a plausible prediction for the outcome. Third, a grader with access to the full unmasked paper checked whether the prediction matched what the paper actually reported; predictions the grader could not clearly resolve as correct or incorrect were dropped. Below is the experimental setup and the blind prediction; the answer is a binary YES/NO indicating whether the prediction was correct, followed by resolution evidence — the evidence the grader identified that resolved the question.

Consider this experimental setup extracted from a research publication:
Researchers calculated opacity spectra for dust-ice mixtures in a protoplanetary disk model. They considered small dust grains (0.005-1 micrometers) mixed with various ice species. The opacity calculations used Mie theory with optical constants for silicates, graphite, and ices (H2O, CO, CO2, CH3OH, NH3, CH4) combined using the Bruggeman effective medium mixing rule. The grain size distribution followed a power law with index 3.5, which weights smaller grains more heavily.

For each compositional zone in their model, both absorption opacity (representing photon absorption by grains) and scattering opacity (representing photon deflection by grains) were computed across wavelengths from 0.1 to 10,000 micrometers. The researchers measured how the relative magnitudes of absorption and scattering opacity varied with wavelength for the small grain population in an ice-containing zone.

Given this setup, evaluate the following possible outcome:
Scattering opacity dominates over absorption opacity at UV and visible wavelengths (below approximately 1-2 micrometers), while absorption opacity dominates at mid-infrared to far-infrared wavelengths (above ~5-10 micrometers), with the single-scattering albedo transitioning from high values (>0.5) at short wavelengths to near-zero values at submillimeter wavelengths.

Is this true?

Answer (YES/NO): NO